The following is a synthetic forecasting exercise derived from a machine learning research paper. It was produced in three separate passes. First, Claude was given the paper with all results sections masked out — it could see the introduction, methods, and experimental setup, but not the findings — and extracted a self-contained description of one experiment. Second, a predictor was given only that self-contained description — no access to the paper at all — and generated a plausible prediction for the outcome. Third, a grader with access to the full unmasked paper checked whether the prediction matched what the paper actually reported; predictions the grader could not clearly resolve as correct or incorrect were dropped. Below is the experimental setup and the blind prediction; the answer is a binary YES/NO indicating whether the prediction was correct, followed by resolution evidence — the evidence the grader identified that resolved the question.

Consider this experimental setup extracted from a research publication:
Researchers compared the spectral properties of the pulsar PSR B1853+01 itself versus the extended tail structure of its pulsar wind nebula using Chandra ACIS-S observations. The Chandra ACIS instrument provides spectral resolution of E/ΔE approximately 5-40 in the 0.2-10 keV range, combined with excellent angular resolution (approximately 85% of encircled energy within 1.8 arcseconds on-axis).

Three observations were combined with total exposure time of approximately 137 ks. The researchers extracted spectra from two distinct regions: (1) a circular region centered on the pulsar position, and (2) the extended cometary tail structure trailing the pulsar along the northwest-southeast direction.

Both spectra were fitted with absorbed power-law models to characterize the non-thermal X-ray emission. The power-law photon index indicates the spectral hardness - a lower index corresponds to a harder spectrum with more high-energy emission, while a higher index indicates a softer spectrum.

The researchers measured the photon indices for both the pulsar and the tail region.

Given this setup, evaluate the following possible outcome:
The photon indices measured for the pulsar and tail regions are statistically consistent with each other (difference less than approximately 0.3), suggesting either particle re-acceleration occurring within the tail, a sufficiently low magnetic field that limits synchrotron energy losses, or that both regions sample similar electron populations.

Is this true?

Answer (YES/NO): YES